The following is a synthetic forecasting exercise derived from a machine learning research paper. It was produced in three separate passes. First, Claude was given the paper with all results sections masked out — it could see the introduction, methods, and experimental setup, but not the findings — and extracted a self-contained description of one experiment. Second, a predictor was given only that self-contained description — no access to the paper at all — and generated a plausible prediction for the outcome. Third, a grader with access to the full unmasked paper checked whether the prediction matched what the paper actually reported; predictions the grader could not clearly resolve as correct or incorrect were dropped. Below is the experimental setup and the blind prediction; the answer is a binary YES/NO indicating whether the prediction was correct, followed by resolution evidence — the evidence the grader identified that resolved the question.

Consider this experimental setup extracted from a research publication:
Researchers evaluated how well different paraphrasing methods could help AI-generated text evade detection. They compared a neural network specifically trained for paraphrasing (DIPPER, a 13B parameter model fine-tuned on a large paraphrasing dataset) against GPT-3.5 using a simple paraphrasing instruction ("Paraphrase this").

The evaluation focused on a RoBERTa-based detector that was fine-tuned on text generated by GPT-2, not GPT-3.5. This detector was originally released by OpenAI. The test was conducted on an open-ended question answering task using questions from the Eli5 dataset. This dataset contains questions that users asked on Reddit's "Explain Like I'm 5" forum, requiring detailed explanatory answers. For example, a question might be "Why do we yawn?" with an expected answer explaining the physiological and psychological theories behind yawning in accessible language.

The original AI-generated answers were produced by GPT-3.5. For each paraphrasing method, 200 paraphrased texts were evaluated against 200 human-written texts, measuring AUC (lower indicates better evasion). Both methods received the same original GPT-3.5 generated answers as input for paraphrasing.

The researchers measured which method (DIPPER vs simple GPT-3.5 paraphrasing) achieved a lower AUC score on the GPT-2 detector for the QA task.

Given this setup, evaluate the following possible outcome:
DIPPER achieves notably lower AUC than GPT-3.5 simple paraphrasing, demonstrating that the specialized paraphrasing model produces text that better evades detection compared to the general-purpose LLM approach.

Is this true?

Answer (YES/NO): NO